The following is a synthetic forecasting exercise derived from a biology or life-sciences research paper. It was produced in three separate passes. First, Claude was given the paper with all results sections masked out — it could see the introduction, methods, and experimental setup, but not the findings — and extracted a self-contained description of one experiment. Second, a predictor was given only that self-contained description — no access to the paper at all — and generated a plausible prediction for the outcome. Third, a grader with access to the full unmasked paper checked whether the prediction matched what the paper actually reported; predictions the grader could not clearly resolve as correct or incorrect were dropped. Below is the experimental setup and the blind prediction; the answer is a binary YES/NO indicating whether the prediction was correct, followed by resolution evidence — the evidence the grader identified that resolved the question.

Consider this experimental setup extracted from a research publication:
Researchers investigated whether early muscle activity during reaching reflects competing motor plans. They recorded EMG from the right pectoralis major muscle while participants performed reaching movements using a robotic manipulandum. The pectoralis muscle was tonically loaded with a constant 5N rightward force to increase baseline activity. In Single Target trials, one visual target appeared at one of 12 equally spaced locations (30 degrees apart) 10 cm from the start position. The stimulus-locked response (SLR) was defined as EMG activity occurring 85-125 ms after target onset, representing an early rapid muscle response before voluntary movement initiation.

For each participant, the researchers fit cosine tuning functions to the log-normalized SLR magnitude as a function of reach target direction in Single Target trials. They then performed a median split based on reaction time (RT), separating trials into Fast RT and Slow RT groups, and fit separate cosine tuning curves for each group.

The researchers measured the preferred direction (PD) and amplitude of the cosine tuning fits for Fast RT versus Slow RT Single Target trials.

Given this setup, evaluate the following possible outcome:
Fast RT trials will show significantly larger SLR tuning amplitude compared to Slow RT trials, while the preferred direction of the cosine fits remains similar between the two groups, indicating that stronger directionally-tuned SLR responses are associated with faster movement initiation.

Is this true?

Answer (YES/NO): YES